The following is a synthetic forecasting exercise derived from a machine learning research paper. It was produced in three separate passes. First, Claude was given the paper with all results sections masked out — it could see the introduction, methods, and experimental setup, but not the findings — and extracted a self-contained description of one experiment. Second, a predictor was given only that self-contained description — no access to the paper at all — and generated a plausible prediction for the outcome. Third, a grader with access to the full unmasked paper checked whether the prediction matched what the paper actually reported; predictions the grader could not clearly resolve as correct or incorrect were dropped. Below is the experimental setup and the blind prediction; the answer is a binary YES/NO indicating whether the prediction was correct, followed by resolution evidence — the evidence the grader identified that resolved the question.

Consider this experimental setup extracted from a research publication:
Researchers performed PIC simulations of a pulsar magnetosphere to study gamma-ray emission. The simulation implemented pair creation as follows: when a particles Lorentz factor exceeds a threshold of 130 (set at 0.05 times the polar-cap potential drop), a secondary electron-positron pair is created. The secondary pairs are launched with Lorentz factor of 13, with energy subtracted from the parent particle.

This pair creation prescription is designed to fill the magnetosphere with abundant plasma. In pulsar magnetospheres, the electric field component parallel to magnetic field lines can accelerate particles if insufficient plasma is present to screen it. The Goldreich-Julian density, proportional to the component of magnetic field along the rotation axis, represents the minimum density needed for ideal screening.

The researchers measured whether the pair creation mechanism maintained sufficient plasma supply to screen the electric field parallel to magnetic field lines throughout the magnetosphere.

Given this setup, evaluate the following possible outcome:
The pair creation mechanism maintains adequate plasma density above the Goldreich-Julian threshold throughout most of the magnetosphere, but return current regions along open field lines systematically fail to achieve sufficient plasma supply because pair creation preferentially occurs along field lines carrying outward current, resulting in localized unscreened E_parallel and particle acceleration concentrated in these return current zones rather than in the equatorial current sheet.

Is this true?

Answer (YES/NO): NO